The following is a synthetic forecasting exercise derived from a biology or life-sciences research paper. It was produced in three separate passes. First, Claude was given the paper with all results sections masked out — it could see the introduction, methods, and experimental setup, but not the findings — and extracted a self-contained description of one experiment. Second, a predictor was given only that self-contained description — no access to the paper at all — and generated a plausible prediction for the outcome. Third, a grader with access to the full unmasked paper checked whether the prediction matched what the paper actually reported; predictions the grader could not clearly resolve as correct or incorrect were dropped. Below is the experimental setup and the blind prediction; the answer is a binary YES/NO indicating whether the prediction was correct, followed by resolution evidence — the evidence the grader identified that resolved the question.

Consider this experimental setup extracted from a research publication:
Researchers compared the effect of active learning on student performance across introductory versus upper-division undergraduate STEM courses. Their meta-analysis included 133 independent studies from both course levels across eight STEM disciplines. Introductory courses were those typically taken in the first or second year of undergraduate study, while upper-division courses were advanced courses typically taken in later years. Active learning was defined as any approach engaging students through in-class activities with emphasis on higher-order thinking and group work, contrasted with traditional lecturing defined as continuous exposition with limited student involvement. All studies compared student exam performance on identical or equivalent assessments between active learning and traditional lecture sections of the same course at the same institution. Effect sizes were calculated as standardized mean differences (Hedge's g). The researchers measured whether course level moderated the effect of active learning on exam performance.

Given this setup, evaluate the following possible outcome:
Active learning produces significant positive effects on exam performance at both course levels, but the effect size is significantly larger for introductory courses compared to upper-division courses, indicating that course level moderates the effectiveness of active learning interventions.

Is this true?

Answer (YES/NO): NO